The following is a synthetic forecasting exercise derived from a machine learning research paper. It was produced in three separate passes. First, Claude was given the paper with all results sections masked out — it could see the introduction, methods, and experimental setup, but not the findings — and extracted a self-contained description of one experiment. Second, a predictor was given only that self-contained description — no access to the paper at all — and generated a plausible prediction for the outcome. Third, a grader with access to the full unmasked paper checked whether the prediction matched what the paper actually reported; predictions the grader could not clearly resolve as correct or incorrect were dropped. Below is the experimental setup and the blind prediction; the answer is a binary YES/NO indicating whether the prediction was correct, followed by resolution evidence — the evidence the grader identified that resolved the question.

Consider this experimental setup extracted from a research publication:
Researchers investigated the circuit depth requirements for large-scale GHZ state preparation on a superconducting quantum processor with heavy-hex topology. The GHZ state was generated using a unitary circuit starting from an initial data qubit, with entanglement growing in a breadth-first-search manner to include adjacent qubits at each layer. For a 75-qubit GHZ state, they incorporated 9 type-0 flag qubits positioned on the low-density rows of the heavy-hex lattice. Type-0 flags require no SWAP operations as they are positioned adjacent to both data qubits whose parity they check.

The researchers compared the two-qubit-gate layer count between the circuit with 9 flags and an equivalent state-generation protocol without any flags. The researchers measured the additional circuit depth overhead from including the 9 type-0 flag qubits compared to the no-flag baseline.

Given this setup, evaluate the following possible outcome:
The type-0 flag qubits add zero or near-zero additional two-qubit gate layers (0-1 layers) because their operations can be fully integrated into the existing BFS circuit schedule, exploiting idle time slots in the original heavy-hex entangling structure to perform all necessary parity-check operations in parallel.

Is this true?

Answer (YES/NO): YES